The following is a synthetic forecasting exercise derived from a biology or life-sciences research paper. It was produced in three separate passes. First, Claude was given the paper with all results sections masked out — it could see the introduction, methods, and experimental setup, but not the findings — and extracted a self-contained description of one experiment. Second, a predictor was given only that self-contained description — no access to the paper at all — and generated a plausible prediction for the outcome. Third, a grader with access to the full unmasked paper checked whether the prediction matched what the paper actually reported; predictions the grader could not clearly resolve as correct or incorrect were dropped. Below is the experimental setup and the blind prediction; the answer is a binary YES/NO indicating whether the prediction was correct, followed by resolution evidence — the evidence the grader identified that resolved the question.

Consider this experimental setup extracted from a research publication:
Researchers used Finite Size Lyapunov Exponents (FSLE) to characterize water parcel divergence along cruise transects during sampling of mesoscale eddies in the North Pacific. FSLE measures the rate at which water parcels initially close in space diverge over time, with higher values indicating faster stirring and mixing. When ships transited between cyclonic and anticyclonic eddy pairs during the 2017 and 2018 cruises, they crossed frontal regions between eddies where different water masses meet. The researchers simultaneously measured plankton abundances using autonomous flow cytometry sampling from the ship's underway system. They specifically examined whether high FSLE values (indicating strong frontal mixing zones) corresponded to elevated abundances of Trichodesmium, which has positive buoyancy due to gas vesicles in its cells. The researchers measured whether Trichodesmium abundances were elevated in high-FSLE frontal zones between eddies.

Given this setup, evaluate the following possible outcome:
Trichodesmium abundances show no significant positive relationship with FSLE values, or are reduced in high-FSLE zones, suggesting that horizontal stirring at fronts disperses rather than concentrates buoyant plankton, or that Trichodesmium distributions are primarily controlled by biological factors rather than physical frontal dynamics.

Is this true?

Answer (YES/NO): NO